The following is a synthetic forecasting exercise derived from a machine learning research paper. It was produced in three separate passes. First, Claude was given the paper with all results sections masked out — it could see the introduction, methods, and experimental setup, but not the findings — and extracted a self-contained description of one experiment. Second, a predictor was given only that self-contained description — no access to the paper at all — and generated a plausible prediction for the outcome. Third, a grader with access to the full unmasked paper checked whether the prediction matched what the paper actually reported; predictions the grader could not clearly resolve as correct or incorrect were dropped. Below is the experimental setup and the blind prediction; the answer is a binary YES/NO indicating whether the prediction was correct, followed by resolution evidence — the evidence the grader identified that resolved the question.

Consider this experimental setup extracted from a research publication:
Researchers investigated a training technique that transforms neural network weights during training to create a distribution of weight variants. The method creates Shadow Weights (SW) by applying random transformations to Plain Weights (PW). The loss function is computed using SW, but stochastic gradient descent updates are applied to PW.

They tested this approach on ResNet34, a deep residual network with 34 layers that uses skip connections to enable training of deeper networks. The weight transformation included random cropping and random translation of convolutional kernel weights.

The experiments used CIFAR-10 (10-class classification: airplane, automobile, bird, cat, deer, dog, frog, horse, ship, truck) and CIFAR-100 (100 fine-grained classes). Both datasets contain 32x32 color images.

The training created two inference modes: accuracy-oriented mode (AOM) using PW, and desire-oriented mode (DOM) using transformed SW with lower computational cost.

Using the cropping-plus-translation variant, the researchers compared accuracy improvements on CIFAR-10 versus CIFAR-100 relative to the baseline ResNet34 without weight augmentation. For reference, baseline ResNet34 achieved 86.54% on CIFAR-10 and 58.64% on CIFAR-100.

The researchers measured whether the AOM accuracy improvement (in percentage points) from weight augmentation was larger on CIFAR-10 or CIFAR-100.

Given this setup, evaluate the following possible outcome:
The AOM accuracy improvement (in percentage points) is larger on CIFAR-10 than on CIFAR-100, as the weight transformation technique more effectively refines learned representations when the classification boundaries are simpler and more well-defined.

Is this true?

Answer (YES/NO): YES